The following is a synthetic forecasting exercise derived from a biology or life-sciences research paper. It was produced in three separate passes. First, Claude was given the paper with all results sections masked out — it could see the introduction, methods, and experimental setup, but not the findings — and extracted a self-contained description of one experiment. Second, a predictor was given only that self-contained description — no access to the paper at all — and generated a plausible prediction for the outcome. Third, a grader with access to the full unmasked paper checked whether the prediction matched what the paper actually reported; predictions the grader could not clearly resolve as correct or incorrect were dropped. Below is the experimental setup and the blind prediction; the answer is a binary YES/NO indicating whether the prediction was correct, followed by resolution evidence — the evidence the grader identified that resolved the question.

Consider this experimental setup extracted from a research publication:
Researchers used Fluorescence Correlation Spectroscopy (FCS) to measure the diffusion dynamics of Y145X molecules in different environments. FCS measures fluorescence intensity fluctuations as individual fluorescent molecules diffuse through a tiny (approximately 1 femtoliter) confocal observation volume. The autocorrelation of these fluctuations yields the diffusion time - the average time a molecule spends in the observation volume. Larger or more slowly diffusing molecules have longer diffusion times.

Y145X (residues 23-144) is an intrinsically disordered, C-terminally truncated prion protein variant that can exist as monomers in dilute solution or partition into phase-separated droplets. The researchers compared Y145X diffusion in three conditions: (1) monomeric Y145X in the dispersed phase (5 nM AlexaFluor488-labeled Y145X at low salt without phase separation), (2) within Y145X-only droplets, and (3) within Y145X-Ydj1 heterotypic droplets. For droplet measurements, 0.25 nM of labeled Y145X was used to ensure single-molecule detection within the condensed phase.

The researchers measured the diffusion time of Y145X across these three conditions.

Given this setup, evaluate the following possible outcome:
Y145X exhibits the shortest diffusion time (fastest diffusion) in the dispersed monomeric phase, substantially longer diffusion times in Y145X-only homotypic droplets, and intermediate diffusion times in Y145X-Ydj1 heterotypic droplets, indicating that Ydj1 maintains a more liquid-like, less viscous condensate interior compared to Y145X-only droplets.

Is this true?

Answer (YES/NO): NO